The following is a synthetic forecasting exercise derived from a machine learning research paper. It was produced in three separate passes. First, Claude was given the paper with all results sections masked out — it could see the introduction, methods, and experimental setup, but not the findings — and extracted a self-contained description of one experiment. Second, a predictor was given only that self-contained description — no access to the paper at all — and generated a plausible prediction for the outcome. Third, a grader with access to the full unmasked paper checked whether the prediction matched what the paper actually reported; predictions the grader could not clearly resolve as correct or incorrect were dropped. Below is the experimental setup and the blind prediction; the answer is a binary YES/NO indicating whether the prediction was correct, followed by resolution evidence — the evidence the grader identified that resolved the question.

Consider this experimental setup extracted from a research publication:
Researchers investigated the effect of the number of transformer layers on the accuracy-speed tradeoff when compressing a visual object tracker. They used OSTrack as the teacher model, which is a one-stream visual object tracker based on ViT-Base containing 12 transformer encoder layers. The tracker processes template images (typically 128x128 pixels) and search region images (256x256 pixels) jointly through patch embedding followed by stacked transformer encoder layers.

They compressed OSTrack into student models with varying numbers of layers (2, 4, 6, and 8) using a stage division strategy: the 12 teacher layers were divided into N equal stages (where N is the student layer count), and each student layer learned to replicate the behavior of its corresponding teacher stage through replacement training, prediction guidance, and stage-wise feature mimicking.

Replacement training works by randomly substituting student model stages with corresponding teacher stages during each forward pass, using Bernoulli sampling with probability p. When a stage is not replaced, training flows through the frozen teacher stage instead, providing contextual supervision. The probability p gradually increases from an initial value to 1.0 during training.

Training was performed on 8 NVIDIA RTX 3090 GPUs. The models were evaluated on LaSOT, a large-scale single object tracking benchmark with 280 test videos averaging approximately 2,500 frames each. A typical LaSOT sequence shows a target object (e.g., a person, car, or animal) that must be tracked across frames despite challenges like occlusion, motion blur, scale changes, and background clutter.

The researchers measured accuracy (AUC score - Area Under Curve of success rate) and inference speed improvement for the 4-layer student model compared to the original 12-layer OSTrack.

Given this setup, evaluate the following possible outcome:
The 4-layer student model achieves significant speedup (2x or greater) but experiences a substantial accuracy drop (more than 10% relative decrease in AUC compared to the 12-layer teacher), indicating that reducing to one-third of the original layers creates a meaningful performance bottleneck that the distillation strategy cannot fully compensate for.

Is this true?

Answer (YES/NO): NO